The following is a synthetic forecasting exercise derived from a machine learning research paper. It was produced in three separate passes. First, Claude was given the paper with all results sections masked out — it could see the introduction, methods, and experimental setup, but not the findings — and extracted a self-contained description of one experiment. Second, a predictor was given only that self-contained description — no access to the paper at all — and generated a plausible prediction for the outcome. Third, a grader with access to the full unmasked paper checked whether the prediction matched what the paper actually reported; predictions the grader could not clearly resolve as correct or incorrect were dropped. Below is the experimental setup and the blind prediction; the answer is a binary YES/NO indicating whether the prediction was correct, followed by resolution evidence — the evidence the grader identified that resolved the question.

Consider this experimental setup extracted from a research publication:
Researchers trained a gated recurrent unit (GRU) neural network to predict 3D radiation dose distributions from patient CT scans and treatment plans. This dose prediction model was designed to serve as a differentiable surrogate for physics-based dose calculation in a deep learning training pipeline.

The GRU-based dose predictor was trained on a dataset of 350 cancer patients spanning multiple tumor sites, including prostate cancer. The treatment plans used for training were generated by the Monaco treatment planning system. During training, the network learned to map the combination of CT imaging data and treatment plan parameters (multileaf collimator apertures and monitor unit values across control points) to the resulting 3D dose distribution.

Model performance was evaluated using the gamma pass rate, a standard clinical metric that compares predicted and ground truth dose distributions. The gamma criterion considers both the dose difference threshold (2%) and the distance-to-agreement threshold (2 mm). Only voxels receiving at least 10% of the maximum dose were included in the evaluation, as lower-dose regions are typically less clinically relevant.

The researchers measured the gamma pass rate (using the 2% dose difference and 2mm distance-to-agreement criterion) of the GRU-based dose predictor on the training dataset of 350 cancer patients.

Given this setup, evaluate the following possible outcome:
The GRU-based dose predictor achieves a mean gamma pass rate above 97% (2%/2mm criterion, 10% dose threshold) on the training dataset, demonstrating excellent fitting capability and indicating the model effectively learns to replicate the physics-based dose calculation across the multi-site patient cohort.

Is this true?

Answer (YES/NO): YES